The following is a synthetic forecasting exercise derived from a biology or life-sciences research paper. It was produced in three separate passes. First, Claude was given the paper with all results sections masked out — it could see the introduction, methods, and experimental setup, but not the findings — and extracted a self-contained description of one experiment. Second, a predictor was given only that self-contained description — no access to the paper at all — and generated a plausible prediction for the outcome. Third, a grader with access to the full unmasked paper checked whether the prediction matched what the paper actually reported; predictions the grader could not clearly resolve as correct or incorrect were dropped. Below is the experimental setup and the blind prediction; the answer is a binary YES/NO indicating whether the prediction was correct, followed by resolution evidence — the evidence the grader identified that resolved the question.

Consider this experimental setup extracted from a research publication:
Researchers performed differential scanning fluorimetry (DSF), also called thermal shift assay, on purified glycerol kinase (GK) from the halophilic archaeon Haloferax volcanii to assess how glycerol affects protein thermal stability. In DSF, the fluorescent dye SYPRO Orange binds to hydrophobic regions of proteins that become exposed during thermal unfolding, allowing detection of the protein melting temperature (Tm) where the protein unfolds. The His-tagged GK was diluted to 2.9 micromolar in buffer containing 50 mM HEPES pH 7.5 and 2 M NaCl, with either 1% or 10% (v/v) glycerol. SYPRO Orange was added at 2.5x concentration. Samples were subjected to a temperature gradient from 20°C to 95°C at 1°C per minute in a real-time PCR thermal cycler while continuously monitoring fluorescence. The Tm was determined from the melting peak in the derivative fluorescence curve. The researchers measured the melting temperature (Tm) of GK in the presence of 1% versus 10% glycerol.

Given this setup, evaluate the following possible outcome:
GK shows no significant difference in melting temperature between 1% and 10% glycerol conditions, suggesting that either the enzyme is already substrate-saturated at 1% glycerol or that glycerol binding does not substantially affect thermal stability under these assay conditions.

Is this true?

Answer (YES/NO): YES